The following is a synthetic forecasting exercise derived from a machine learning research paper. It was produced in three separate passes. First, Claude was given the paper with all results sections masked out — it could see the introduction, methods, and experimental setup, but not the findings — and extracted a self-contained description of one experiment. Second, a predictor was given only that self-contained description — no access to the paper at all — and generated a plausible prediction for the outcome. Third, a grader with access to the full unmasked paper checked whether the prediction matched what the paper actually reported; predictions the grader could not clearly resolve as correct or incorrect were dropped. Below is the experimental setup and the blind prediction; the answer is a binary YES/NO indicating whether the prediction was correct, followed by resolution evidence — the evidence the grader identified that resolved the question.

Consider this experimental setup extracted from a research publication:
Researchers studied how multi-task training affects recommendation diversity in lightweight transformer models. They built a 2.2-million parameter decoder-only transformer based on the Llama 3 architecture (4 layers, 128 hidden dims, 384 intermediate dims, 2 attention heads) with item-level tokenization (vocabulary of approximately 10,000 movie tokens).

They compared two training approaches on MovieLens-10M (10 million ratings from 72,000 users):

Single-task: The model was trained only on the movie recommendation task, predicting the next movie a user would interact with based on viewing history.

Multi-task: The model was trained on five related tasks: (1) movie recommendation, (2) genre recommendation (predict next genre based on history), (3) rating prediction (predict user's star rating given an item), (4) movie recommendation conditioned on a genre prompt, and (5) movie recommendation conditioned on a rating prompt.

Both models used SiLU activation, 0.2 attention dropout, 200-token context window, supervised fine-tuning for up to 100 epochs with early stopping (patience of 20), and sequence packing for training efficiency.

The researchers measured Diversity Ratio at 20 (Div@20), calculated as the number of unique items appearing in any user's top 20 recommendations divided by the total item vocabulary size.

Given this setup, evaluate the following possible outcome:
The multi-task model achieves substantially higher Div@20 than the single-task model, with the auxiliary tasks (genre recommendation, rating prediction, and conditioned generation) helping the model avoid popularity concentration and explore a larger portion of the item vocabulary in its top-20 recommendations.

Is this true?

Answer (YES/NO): YES